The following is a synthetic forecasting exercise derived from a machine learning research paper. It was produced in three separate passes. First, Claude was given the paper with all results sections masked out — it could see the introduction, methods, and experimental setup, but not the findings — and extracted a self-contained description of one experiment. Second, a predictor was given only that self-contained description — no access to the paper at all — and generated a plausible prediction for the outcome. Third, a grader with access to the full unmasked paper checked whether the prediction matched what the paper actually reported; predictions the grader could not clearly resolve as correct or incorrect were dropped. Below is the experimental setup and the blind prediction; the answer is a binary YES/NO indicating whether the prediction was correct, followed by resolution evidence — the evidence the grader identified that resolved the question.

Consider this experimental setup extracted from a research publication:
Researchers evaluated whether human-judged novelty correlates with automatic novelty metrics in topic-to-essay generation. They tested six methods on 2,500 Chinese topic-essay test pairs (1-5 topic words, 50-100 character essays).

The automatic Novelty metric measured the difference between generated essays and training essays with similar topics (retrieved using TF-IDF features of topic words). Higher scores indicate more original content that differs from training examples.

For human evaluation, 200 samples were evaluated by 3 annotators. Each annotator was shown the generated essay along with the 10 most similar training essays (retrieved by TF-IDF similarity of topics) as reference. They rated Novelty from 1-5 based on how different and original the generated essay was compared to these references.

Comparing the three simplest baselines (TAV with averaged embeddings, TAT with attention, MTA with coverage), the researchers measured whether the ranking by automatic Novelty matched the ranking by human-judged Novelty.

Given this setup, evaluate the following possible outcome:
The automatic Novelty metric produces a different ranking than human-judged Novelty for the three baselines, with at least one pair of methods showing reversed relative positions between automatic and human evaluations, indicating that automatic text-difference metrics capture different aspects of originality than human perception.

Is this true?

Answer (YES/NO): NO